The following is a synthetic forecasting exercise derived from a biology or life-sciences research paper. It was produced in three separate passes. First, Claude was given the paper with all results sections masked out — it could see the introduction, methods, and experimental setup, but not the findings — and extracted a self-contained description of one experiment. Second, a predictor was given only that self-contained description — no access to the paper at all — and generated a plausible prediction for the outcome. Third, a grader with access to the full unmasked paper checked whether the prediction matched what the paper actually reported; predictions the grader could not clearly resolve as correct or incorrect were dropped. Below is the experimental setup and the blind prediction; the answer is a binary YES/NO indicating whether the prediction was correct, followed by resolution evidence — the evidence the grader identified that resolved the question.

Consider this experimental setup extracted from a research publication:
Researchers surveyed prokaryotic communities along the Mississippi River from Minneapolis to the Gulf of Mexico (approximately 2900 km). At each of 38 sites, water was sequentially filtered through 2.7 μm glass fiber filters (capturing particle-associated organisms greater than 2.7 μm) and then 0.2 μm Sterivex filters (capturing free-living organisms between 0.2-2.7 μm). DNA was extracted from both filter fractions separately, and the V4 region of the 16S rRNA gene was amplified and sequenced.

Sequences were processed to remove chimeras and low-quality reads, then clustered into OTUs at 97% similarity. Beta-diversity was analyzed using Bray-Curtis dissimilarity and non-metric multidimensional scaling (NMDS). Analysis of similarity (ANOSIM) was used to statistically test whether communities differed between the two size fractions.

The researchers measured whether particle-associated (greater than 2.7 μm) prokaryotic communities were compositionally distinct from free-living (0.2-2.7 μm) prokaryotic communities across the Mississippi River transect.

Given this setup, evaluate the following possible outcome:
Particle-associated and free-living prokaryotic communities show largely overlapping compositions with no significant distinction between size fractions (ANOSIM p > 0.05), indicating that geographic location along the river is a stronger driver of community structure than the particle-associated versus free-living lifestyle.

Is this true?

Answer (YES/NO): NO